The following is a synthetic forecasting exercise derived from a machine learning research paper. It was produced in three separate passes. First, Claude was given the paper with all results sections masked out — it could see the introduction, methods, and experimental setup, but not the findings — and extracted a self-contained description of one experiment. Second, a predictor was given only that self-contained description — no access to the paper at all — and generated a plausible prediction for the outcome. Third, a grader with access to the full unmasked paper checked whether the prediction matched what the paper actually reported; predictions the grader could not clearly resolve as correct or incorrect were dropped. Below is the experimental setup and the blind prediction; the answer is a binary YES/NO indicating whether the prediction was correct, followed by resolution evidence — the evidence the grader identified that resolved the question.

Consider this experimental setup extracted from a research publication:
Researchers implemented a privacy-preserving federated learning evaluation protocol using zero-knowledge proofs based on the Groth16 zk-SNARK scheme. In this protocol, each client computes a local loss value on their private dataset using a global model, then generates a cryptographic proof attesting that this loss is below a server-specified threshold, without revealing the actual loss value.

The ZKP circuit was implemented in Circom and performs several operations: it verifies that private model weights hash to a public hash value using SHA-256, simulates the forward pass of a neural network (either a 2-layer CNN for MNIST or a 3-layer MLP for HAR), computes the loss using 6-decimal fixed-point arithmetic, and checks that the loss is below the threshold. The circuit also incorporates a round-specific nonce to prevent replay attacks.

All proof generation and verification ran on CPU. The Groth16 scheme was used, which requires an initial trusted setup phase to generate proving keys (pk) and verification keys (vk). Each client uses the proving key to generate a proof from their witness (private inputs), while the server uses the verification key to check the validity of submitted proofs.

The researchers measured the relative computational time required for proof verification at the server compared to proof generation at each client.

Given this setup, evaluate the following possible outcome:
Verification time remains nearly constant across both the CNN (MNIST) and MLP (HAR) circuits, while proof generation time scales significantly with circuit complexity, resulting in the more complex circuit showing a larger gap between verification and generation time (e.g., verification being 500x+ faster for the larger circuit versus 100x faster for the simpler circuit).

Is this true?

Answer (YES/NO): NO